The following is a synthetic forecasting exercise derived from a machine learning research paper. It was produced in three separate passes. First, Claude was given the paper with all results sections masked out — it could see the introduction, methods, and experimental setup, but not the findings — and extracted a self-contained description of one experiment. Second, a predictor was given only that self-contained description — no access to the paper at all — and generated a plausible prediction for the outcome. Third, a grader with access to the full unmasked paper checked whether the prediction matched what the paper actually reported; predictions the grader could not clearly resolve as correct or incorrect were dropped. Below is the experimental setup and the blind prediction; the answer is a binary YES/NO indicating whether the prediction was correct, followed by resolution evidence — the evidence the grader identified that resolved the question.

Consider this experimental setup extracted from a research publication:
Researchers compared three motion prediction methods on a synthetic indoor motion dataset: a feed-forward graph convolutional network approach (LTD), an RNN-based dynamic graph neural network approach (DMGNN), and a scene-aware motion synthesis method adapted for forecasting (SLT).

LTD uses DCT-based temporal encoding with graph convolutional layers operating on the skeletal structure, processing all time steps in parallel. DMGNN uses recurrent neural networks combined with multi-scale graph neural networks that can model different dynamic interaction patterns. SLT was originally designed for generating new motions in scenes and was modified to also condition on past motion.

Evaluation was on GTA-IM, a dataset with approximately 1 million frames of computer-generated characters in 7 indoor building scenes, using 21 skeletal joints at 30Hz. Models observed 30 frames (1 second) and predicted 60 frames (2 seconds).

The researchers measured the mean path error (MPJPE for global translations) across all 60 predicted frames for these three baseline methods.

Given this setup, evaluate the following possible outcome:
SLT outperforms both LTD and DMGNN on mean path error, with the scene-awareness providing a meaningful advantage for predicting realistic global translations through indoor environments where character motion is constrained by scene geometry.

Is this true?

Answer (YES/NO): YES